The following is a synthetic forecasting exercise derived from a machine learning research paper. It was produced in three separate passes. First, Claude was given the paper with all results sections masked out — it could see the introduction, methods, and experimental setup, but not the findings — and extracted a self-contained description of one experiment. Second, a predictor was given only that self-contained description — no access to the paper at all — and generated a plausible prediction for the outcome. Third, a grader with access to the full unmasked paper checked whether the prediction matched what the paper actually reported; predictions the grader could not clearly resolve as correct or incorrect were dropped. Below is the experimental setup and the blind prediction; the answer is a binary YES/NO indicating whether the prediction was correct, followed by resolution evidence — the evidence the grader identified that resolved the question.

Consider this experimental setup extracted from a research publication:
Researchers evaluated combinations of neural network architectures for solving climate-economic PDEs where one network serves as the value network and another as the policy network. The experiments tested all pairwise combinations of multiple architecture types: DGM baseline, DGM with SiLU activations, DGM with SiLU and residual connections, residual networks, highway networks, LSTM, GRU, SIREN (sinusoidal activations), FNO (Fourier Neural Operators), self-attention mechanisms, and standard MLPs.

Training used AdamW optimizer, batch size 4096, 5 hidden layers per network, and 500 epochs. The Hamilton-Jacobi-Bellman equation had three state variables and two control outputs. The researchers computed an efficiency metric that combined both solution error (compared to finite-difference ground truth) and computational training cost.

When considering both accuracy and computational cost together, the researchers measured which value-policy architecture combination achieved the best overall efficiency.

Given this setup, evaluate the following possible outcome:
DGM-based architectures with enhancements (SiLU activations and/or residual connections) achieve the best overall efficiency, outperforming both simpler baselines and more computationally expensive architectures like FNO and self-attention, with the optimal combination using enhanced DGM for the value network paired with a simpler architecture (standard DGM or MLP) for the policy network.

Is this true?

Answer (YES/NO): NO